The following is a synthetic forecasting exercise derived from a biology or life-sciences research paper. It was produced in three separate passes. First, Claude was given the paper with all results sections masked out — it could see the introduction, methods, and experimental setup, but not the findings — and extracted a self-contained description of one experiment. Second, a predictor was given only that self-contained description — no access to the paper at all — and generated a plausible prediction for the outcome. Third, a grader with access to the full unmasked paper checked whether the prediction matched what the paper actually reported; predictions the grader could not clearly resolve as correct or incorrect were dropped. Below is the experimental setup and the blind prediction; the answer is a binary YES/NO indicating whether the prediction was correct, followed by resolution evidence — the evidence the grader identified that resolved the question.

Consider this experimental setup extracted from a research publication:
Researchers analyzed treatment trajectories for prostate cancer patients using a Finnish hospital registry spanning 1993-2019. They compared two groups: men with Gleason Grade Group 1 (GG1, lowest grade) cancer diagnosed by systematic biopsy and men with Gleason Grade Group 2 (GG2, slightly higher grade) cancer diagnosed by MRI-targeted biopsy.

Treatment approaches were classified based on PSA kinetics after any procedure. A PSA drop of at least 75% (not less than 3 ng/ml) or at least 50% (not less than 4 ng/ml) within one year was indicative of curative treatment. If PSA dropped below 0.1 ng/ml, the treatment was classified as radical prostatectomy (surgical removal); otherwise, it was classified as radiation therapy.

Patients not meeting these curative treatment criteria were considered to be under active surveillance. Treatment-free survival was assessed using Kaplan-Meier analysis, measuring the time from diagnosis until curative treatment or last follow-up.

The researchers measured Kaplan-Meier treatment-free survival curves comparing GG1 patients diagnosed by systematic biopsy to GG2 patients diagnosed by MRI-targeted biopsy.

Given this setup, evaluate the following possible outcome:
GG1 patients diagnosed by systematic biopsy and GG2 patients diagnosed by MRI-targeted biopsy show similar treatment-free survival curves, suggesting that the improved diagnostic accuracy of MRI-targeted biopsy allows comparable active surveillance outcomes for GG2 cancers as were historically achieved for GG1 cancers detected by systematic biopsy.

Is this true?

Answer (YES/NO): NO